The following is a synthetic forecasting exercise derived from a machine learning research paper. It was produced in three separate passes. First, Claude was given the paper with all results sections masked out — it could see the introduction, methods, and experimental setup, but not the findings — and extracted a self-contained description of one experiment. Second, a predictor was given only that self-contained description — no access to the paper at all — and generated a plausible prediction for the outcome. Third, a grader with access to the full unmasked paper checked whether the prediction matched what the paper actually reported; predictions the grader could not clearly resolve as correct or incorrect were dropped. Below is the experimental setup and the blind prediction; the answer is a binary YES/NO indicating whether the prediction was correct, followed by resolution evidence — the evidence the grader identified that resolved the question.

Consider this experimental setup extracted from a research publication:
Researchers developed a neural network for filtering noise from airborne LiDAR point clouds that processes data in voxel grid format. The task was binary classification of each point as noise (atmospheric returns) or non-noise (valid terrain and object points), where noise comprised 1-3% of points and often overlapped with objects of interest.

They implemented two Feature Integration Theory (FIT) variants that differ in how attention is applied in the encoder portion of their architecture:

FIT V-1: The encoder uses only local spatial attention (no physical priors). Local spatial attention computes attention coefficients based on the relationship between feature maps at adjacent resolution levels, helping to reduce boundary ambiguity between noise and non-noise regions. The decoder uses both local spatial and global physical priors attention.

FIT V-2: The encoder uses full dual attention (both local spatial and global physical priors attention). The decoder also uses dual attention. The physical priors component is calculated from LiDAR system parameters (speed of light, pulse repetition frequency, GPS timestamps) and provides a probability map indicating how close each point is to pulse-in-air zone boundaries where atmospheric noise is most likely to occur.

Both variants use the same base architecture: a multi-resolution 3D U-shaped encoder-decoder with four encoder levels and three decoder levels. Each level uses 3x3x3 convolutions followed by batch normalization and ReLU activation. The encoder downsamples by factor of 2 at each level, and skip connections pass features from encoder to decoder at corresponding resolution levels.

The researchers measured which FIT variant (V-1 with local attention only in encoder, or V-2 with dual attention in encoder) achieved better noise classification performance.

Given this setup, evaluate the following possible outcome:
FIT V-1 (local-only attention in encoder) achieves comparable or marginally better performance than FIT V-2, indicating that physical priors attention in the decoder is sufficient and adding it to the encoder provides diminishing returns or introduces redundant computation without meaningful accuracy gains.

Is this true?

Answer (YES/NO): YES